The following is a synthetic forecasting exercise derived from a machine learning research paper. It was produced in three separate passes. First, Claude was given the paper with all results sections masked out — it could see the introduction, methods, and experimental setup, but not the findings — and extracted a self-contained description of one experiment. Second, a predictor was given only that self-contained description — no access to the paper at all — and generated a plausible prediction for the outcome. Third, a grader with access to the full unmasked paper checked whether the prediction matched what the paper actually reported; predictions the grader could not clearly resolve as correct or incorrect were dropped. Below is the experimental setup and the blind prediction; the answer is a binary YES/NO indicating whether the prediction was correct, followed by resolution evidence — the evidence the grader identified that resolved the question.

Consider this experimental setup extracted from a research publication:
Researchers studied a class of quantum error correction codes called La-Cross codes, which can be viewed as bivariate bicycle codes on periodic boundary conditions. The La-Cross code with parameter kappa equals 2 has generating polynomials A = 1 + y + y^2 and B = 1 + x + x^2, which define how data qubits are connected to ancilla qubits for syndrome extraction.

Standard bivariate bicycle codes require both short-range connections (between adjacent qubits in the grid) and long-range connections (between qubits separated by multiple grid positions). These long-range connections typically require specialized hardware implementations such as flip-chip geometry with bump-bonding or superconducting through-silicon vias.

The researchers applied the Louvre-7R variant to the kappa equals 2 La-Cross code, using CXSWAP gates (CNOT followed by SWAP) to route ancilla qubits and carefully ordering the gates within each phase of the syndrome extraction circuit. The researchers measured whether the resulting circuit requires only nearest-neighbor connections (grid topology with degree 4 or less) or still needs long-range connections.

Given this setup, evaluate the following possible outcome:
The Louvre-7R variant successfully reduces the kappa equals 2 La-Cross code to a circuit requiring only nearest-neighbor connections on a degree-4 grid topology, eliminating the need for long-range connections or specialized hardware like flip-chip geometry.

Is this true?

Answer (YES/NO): YES